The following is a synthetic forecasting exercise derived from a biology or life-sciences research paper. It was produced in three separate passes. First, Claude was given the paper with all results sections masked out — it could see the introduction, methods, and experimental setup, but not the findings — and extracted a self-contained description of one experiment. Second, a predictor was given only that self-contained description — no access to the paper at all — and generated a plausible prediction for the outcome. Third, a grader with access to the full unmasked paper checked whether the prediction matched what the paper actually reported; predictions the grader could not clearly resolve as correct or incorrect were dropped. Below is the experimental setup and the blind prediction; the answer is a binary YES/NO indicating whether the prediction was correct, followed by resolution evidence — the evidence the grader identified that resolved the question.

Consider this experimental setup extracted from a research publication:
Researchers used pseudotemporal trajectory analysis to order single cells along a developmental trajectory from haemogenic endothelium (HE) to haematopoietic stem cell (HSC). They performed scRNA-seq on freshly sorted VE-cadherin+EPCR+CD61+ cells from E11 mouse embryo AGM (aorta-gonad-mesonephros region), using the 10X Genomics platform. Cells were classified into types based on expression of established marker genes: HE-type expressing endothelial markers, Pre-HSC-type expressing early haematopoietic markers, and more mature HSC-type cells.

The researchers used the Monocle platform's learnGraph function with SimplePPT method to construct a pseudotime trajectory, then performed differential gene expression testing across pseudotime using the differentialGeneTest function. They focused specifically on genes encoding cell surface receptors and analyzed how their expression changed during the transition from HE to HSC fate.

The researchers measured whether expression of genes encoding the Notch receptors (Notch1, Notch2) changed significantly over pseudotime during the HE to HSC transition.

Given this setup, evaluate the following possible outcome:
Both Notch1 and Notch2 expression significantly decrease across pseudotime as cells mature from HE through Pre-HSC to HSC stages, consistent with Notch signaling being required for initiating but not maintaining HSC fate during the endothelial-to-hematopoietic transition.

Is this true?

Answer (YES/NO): NO